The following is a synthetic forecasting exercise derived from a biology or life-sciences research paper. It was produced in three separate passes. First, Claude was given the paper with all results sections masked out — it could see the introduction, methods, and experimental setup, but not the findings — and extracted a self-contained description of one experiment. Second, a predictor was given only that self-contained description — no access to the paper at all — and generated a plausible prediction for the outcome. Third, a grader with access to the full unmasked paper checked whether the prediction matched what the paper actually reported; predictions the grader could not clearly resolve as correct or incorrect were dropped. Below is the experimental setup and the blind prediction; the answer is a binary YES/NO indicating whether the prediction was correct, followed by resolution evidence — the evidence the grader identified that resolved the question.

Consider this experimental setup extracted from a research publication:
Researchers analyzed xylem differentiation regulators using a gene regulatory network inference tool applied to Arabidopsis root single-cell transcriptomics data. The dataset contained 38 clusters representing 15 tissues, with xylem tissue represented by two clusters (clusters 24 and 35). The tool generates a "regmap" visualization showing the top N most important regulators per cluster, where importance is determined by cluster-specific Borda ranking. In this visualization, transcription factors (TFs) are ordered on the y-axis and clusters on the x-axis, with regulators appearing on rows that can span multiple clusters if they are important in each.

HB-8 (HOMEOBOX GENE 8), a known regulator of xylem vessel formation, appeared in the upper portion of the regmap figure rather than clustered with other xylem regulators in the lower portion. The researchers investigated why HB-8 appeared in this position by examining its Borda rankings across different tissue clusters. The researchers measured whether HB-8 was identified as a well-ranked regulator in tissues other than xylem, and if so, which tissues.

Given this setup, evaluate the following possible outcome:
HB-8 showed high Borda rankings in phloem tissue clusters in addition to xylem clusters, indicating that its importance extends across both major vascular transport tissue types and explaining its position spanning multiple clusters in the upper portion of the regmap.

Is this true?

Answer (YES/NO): NO